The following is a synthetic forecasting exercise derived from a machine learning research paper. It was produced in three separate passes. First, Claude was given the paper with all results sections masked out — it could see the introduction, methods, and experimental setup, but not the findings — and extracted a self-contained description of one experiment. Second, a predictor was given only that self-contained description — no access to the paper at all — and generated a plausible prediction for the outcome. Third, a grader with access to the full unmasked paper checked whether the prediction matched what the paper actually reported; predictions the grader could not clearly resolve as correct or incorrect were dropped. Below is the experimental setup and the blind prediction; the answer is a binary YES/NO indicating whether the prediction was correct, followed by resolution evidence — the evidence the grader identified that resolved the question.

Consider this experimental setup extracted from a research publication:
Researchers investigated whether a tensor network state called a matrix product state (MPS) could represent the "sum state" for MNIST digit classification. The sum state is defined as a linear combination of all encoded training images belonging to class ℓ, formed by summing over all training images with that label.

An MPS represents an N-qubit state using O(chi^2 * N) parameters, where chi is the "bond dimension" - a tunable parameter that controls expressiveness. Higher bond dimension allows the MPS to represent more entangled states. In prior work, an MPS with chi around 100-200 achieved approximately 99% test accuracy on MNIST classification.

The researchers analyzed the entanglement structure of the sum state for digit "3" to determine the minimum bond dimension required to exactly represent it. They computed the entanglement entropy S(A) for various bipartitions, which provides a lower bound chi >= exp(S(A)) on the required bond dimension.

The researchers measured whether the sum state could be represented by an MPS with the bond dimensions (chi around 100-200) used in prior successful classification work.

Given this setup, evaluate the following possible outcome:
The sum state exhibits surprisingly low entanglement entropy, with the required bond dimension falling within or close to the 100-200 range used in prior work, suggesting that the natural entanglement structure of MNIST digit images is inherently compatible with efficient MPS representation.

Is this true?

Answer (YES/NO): NO